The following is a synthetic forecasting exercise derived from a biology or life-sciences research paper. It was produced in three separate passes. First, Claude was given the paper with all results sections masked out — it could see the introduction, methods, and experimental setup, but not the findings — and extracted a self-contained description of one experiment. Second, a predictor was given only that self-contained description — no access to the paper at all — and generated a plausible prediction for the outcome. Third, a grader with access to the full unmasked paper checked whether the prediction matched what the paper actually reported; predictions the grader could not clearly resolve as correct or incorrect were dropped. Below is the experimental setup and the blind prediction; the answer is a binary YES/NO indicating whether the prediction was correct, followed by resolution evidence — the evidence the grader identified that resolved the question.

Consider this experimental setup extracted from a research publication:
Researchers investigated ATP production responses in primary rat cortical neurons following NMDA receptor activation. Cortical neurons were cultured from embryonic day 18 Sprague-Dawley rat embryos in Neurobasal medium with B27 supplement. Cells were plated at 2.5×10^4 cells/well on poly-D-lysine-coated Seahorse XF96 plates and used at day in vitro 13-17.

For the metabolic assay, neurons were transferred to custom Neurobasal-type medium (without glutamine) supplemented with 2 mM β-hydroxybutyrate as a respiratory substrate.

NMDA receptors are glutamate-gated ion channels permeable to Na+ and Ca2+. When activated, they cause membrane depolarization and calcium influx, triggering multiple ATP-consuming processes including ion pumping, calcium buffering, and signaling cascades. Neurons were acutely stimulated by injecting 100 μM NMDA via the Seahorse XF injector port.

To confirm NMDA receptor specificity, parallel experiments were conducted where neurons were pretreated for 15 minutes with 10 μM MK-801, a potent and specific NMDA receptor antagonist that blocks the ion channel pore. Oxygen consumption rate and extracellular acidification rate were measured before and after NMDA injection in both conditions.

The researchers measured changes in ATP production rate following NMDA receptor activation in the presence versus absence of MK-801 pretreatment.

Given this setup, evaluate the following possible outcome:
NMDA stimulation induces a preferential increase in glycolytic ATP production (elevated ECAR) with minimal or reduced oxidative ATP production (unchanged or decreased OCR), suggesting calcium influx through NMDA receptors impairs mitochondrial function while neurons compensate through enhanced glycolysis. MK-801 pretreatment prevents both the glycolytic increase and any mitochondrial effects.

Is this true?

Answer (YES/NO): NO